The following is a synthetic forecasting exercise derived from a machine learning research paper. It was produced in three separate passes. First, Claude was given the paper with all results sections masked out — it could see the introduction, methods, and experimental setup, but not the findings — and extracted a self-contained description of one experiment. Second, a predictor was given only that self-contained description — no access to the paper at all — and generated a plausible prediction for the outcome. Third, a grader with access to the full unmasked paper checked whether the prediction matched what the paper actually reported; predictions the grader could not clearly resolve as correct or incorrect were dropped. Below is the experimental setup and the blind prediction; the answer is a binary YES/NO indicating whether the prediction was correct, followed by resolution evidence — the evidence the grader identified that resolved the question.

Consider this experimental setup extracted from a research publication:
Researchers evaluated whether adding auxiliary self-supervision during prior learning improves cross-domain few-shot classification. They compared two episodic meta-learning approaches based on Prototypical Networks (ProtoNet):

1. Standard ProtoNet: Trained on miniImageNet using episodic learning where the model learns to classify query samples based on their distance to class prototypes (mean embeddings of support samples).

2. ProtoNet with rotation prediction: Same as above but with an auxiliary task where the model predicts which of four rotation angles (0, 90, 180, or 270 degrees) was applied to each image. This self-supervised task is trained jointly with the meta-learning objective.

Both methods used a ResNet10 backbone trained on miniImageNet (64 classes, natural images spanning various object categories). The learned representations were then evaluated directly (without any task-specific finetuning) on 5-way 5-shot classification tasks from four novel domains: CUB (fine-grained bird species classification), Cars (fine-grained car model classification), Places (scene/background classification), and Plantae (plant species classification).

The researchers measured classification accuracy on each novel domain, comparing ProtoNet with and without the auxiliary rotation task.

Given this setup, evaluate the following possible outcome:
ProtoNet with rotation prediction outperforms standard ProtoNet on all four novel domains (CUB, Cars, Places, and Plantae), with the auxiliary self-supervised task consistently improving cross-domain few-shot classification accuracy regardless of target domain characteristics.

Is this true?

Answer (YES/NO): NO